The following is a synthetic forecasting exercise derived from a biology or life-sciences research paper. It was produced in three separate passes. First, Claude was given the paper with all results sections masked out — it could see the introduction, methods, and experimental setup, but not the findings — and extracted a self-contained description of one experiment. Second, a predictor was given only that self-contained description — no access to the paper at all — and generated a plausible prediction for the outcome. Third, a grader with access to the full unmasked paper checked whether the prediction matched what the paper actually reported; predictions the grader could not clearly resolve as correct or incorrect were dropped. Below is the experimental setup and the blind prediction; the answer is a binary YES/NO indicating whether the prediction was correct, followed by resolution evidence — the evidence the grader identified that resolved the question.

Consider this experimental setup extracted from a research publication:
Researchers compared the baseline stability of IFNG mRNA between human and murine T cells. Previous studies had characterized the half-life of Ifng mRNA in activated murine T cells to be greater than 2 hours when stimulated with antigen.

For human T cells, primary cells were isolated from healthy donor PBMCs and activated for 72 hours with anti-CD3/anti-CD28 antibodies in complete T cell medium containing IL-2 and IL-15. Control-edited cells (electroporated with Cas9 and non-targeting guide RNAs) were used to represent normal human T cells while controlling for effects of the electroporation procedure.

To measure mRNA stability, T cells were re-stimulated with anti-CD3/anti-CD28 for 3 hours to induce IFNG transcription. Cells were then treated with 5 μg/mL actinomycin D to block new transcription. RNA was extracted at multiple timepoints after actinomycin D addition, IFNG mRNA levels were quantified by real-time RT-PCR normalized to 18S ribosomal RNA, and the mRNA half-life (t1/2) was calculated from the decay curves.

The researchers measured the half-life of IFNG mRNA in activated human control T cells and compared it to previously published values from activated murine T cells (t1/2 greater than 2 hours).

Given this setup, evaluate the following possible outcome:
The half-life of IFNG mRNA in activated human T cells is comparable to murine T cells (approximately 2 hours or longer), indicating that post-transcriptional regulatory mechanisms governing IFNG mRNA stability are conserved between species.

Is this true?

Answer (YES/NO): NO